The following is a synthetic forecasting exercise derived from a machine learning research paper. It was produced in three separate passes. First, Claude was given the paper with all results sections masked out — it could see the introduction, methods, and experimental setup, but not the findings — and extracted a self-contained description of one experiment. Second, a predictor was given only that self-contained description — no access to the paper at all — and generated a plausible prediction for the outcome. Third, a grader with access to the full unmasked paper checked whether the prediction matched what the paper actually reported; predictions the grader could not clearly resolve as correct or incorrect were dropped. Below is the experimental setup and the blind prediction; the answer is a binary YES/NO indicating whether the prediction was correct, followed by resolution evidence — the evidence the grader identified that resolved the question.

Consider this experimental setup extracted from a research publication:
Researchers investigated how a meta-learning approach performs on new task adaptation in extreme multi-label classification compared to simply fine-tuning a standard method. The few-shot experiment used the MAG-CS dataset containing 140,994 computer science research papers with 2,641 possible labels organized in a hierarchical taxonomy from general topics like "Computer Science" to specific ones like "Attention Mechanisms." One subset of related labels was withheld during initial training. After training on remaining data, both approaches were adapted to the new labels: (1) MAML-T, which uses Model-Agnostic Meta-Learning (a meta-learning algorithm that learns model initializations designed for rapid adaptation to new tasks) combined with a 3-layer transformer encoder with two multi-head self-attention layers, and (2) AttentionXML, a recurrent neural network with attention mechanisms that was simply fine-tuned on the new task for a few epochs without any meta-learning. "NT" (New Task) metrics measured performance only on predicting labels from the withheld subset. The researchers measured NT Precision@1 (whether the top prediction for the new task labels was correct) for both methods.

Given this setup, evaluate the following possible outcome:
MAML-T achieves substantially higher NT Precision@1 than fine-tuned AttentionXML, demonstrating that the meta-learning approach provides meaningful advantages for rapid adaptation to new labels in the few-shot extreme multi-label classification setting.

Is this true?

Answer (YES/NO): NO